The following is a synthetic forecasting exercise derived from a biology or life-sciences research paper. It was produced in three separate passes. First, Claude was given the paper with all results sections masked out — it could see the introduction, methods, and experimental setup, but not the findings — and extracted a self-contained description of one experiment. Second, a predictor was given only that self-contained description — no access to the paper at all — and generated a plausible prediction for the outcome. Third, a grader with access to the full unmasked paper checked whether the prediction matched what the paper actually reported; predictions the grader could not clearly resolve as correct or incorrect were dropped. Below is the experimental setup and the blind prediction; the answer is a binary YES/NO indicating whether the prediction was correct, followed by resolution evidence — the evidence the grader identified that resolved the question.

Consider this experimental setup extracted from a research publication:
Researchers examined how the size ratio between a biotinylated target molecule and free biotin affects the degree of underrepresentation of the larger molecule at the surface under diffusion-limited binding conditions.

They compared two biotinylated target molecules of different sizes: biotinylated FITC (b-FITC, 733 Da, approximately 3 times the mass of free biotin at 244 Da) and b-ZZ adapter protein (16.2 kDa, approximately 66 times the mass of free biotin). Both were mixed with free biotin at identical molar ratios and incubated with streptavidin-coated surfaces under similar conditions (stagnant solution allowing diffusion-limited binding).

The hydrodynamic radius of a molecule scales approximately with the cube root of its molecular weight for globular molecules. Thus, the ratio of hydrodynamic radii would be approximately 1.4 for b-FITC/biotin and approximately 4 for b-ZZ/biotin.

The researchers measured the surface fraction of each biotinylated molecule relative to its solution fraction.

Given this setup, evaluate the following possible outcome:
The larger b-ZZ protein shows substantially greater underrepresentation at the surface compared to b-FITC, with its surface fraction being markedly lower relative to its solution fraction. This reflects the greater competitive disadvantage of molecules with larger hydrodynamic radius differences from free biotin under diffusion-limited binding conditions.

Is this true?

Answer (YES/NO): YES